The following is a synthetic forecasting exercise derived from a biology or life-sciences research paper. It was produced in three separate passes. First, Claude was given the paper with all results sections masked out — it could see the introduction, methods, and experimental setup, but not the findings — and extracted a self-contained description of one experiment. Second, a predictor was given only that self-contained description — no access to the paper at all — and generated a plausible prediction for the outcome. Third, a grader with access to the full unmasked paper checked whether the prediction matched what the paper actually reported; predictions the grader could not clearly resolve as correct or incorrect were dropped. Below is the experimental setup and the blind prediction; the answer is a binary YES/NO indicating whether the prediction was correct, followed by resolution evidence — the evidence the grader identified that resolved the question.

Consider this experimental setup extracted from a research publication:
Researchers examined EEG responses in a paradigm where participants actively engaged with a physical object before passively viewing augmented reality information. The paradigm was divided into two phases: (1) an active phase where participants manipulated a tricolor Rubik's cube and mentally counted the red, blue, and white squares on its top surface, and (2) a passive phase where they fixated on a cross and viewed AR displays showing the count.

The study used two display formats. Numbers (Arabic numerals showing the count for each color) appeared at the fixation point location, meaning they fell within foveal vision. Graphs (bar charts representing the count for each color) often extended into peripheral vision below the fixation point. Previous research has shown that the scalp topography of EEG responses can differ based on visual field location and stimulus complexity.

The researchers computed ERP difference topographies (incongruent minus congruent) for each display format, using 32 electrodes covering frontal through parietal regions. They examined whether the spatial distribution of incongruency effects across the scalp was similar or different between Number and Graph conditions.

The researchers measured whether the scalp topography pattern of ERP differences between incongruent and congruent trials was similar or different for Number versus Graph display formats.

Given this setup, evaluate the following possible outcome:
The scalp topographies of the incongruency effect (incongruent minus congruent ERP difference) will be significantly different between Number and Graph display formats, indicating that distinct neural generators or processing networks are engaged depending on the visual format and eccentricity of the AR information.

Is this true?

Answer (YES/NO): NO